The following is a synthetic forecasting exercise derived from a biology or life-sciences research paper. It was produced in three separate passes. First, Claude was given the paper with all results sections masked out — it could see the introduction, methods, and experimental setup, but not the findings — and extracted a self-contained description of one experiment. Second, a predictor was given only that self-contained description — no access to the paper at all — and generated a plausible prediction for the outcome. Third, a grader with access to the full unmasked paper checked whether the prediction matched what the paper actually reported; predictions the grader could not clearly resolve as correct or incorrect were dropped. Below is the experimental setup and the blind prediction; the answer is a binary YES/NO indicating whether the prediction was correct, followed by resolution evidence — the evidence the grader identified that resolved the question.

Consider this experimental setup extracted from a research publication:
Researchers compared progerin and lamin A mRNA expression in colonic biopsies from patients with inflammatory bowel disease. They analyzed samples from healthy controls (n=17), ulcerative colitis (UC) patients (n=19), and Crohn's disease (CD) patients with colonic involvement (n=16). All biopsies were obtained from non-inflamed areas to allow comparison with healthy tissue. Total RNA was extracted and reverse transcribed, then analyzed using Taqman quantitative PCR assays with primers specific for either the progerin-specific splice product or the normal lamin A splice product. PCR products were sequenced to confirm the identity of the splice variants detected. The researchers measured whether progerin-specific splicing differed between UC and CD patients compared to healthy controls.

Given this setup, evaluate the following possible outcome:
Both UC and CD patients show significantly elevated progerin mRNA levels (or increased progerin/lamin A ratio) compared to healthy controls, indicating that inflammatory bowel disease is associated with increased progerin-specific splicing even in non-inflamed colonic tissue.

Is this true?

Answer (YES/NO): NO